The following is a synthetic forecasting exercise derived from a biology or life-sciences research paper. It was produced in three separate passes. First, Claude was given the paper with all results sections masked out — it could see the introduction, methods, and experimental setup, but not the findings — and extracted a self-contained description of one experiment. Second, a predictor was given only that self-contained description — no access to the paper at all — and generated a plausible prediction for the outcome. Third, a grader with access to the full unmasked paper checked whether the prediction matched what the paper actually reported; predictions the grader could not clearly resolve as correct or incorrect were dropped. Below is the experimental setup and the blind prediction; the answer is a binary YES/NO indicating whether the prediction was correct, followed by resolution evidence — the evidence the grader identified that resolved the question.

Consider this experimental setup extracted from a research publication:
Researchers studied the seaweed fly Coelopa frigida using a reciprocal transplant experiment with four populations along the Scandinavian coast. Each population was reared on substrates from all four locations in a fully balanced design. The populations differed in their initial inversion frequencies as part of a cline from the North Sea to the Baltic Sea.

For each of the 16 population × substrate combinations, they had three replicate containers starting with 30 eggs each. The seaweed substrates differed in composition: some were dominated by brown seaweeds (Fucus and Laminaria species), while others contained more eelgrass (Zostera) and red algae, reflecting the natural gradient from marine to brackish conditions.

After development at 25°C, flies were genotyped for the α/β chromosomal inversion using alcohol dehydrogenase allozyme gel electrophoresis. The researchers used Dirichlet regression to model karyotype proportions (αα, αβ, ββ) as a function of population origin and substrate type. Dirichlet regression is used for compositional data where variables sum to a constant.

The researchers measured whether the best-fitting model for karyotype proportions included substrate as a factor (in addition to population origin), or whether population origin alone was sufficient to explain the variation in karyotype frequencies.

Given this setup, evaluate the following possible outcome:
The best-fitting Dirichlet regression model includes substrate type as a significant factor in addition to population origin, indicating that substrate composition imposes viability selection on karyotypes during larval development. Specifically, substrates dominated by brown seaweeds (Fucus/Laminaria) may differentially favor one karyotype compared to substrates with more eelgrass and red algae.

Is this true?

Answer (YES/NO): YES